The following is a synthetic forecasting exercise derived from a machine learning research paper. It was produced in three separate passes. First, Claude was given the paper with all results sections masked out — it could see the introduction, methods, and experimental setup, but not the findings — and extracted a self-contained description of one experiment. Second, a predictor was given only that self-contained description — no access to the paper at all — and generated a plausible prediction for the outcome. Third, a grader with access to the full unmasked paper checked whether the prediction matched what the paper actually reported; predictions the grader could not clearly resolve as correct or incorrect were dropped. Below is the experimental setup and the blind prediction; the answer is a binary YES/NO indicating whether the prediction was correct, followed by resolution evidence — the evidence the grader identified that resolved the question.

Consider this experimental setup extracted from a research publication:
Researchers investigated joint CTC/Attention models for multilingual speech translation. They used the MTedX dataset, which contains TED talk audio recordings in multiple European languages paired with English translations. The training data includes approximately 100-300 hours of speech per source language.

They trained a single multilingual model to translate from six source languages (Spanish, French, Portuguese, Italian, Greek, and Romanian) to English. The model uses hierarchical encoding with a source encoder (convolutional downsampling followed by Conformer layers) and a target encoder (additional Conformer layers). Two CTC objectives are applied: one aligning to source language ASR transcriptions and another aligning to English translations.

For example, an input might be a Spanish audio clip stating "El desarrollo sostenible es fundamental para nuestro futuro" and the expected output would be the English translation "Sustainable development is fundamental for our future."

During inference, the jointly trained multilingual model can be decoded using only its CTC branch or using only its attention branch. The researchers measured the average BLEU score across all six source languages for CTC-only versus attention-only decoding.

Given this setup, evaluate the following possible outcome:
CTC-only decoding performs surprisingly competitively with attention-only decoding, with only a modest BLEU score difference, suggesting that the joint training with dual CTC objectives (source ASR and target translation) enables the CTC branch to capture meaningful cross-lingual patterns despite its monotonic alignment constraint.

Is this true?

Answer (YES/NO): NO